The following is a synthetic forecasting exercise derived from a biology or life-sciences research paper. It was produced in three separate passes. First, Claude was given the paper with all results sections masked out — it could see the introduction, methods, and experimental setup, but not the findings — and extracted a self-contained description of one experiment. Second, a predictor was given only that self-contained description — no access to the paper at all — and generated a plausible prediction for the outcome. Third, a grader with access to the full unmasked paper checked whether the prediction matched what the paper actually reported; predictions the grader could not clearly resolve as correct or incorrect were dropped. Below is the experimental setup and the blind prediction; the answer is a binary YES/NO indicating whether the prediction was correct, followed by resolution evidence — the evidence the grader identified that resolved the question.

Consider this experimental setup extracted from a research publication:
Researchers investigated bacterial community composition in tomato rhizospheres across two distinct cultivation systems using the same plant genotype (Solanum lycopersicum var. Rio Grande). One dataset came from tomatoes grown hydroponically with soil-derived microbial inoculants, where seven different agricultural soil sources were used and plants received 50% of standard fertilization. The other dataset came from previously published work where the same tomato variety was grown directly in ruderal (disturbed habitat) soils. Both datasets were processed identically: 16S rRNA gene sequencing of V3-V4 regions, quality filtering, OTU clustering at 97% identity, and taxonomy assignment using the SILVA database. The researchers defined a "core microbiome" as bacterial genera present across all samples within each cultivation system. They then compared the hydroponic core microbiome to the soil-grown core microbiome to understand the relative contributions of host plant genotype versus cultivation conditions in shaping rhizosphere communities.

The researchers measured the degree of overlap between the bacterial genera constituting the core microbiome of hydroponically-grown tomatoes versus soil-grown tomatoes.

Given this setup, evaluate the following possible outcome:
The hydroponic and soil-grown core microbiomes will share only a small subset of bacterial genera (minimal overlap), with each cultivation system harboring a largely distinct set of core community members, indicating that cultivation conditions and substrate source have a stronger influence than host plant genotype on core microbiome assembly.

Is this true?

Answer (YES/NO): YES